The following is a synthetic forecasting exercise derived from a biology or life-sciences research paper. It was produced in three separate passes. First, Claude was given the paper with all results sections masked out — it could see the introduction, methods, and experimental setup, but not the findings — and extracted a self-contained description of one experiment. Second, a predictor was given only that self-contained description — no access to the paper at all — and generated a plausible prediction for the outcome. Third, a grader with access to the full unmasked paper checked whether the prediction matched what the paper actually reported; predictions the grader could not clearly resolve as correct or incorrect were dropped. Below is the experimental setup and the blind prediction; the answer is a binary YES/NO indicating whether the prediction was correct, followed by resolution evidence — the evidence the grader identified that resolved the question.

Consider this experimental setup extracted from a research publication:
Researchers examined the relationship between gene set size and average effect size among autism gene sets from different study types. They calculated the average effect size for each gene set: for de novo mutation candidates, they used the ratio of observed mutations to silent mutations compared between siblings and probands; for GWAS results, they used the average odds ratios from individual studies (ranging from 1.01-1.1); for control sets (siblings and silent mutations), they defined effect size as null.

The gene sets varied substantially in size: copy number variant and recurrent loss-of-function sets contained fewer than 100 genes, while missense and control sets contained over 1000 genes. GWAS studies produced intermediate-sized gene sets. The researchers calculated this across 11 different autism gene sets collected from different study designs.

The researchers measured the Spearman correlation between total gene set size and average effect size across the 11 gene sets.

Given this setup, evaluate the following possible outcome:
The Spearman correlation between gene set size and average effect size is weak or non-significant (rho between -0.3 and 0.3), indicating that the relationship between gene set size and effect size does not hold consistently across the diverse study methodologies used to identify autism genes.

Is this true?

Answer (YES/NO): NO